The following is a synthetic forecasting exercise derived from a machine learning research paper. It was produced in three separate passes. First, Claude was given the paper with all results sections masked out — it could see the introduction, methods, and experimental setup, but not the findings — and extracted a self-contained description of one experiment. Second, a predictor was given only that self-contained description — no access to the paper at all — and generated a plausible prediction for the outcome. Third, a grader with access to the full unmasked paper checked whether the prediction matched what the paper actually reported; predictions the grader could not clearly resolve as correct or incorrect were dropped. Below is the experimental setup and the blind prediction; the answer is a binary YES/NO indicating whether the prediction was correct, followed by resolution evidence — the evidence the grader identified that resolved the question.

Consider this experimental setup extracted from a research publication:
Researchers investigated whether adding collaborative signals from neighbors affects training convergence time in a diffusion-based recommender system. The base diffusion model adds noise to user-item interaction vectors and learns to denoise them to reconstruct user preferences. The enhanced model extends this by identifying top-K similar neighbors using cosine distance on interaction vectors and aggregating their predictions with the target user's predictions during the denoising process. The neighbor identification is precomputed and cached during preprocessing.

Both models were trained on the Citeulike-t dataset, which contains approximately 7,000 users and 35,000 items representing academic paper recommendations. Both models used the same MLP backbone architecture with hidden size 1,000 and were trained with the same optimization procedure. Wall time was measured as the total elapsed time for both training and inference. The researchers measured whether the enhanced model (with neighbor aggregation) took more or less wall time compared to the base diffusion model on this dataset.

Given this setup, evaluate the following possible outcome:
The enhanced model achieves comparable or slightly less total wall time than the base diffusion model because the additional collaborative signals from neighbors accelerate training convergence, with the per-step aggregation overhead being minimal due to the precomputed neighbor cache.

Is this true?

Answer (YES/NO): YES